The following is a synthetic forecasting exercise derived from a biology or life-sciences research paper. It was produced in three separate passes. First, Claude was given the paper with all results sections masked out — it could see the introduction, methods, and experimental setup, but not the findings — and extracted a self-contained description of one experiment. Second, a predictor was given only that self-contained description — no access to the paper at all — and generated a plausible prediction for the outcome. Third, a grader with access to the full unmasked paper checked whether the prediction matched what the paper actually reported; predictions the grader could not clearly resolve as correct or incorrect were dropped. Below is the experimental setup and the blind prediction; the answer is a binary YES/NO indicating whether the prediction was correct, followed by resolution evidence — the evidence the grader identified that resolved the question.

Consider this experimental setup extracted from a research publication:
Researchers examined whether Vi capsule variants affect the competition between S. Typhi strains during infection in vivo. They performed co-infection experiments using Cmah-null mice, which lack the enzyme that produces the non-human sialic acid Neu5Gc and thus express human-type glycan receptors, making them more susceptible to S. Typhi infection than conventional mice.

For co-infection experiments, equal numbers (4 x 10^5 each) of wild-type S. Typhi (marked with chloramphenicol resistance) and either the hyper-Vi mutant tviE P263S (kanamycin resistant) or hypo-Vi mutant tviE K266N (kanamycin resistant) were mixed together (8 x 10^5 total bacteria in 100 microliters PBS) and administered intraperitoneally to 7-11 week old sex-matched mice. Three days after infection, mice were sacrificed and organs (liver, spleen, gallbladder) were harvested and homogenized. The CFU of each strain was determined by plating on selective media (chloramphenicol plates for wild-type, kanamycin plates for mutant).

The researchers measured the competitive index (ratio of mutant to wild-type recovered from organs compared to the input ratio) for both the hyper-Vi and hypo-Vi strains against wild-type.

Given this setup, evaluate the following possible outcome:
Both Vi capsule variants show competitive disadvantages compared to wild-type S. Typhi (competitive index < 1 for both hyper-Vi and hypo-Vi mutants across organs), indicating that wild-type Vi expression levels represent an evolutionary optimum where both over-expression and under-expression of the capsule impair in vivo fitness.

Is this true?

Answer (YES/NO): NO